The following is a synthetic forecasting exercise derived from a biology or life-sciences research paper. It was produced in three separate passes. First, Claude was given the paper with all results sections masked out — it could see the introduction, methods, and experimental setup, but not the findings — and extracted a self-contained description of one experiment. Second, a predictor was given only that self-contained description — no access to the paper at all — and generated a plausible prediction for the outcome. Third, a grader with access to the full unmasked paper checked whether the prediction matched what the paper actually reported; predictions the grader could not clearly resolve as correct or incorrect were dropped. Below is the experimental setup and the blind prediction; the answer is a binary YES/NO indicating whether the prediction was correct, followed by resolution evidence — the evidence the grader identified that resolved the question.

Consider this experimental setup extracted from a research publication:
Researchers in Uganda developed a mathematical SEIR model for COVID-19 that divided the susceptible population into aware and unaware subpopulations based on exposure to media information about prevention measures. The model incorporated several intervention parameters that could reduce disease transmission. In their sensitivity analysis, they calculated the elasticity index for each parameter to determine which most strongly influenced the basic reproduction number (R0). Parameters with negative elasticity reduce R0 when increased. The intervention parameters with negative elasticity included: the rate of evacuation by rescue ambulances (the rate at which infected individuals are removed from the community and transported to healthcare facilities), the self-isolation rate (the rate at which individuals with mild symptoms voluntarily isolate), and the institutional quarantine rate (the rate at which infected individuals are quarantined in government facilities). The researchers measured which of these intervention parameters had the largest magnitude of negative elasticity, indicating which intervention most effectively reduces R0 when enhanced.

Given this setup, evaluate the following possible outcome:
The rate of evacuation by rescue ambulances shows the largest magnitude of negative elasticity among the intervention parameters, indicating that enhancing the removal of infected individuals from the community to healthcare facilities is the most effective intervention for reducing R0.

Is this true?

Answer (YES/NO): YES